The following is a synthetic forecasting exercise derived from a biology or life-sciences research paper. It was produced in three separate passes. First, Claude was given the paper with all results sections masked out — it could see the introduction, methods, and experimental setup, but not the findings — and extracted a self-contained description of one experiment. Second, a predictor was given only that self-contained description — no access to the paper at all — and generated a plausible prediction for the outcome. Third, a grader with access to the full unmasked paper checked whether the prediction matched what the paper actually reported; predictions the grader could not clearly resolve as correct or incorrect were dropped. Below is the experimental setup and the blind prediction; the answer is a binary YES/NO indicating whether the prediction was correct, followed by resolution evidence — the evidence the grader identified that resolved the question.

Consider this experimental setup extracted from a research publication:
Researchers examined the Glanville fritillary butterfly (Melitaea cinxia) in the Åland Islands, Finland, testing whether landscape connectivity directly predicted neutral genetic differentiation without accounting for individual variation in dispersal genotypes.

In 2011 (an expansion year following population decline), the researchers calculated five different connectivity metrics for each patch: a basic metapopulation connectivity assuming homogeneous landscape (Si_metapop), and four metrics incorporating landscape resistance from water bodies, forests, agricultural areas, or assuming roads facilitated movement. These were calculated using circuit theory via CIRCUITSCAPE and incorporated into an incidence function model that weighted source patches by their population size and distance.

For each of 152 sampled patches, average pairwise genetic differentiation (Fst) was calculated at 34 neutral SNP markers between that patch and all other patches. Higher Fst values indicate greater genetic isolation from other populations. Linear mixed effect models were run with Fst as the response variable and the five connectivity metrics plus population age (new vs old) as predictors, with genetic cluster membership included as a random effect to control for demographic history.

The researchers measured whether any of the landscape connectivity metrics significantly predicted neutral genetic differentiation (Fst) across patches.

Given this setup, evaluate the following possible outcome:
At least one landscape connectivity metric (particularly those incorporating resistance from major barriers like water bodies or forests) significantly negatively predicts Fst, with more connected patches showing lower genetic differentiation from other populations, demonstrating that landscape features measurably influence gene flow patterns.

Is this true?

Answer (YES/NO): NO